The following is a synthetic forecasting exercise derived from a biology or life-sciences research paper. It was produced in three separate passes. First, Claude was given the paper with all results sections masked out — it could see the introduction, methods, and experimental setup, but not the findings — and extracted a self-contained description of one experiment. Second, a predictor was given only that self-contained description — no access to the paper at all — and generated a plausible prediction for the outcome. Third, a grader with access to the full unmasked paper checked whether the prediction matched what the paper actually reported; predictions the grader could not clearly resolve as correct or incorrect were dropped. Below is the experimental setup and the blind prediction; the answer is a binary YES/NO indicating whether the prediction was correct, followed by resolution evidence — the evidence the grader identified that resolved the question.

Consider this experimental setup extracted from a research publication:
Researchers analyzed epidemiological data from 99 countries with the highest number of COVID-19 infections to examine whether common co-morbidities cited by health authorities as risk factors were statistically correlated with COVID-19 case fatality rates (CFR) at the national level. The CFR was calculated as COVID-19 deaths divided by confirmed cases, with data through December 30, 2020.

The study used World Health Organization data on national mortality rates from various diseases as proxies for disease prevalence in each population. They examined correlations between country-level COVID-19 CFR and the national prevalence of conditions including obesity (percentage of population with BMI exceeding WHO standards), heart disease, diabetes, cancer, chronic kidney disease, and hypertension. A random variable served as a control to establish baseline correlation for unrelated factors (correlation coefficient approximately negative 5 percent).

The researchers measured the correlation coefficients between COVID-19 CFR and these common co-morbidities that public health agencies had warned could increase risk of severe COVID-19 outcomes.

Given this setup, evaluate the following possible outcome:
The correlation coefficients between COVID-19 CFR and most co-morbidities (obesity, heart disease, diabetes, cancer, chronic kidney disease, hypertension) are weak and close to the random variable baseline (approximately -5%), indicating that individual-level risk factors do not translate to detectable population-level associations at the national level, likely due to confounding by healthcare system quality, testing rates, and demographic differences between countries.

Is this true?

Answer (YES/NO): YES